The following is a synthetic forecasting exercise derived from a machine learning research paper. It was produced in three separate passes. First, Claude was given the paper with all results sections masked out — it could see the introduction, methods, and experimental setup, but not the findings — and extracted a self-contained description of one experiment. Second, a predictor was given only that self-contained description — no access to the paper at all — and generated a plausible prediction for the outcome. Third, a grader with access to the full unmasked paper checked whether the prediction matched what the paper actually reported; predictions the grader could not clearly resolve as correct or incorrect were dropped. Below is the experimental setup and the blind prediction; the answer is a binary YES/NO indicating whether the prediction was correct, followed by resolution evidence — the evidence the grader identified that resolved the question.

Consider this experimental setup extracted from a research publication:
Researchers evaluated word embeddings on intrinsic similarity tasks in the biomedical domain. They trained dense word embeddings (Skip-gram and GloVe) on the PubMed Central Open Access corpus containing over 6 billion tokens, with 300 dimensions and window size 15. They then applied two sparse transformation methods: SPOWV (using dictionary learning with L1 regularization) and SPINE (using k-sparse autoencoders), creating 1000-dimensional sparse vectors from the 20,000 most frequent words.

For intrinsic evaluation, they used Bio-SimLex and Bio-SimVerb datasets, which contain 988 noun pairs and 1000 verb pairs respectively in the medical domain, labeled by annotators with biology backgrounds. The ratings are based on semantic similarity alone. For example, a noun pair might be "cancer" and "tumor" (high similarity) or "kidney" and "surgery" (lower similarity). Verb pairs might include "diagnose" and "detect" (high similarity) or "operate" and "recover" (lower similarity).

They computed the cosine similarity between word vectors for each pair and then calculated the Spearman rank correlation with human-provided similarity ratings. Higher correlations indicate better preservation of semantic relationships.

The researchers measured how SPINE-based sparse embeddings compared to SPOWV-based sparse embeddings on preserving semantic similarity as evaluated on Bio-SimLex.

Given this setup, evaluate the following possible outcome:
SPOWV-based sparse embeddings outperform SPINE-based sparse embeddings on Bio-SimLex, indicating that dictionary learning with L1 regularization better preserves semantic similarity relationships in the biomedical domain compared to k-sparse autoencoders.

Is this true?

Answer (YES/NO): NO